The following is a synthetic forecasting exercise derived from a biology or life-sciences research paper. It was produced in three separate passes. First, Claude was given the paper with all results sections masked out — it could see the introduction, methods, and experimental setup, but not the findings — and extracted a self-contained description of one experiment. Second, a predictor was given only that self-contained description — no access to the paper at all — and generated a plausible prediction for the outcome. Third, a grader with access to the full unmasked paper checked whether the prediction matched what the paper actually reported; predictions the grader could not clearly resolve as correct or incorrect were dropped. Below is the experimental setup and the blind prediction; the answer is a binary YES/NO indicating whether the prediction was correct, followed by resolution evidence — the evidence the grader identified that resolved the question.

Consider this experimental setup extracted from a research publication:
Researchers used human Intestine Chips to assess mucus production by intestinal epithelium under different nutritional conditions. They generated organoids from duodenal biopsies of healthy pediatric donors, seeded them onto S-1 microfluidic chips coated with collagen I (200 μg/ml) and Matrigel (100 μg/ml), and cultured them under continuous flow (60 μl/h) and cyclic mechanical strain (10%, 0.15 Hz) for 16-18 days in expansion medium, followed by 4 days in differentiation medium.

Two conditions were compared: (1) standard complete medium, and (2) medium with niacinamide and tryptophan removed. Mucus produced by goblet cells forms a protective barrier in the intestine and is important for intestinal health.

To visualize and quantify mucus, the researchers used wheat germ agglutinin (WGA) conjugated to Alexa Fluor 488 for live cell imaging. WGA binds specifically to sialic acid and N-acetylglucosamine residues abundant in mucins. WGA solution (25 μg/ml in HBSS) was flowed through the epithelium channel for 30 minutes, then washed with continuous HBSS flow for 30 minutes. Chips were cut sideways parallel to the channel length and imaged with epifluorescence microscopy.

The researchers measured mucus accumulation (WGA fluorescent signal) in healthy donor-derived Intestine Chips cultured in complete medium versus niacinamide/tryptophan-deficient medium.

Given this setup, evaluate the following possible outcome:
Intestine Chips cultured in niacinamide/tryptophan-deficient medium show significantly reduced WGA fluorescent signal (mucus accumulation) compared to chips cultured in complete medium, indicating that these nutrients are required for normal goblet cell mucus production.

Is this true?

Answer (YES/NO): YES